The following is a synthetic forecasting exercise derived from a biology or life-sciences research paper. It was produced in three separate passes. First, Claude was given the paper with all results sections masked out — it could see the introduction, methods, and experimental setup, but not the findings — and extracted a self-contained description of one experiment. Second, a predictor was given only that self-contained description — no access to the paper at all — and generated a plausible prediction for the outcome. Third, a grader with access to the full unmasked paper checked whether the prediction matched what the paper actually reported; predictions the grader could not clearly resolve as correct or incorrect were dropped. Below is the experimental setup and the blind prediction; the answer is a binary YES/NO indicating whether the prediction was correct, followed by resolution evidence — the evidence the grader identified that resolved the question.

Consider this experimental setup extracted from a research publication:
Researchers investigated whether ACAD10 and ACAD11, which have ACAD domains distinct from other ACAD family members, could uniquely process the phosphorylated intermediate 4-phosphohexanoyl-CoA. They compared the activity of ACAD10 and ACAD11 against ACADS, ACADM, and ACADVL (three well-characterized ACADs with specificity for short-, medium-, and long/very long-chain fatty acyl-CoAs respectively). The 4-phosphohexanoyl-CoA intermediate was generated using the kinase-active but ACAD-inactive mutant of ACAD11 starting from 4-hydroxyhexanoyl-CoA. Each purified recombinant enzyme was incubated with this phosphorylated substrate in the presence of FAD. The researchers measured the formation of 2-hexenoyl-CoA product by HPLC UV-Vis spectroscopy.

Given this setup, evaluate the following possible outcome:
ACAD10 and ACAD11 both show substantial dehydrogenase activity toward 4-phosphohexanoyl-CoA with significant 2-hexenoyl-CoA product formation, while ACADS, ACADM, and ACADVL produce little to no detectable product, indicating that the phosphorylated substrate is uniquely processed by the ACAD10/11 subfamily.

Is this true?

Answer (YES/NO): YES